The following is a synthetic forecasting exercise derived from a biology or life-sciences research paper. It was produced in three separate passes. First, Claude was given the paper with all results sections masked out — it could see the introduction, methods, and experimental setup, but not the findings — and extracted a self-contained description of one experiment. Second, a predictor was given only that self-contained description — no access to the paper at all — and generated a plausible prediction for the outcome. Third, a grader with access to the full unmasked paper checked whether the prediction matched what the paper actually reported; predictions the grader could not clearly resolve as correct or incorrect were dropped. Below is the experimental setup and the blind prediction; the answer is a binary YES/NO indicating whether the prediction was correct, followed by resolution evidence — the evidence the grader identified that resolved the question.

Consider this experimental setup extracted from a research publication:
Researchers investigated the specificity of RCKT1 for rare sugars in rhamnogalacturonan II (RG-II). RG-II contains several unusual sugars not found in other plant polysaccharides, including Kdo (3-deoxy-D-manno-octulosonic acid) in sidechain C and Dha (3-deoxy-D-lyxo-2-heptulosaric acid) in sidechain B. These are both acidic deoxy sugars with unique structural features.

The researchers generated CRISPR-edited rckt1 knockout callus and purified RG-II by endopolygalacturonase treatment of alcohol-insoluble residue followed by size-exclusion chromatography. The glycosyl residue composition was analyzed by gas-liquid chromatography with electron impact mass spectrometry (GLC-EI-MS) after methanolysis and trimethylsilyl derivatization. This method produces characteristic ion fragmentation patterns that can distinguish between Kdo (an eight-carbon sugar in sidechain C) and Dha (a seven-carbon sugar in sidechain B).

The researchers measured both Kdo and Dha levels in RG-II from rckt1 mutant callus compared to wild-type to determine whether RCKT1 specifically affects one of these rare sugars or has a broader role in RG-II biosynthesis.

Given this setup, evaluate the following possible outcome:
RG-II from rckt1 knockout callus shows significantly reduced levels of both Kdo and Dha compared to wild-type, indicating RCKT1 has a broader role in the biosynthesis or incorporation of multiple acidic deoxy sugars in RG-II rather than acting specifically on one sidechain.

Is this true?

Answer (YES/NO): NO